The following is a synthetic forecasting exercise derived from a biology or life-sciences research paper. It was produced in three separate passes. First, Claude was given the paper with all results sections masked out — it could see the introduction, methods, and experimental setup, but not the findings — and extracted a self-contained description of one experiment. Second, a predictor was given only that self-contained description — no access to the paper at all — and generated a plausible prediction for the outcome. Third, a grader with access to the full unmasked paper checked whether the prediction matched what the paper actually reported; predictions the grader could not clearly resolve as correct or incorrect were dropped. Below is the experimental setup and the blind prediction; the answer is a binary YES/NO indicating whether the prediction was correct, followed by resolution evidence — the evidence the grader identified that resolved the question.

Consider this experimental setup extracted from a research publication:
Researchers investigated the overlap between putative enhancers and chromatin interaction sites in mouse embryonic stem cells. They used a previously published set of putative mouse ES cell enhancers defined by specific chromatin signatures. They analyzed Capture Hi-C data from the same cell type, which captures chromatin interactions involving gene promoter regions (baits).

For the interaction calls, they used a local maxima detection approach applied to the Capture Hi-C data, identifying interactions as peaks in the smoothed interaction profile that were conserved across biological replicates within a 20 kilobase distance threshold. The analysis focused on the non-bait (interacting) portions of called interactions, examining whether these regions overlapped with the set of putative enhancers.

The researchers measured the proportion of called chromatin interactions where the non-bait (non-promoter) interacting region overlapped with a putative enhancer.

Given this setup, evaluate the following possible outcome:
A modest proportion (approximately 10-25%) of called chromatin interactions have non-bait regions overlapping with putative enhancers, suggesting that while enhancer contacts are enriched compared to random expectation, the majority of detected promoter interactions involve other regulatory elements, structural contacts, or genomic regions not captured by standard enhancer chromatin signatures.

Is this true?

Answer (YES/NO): YES